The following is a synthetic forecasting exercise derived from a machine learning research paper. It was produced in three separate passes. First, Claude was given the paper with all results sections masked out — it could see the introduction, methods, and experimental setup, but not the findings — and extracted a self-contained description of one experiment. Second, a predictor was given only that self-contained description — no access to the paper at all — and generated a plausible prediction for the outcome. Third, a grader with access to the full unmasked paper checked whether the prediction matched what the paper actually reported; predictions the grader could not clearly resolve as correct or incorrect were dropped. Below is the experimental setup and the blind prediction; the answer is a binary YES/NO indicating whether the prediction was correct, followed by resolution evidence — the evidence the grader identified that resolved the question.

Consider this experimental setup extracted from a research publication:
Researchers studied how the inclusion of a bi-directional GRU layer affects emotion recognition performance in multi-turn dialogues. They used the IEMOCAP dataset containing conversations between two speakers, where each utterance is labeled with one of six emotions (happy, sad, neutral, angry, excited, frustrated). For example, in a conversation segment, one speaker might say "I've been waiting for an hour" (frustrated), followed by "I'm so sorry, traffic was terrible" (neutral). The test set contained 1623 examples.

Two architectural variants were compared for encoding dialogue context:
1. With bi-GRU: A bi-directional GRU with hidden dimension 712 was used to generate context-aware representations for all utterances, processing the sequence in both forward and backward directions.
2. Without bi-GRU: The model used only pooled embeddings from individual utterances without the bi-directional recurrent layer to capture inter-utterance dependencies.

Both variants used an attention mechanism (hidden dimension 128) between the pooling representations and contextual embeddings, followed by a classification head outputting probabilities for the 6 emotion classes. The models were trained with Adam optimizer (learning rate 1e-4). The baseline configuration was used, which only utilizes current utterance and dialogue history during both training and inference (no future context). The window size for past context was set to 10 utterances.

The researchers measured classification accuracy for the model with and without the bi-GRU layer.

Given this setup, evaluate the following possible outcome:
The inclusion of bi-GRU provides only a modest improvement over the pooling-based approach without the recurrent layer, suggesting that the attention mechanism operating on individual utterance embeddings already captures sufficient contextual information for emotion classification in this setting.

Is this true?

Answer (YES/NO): NO